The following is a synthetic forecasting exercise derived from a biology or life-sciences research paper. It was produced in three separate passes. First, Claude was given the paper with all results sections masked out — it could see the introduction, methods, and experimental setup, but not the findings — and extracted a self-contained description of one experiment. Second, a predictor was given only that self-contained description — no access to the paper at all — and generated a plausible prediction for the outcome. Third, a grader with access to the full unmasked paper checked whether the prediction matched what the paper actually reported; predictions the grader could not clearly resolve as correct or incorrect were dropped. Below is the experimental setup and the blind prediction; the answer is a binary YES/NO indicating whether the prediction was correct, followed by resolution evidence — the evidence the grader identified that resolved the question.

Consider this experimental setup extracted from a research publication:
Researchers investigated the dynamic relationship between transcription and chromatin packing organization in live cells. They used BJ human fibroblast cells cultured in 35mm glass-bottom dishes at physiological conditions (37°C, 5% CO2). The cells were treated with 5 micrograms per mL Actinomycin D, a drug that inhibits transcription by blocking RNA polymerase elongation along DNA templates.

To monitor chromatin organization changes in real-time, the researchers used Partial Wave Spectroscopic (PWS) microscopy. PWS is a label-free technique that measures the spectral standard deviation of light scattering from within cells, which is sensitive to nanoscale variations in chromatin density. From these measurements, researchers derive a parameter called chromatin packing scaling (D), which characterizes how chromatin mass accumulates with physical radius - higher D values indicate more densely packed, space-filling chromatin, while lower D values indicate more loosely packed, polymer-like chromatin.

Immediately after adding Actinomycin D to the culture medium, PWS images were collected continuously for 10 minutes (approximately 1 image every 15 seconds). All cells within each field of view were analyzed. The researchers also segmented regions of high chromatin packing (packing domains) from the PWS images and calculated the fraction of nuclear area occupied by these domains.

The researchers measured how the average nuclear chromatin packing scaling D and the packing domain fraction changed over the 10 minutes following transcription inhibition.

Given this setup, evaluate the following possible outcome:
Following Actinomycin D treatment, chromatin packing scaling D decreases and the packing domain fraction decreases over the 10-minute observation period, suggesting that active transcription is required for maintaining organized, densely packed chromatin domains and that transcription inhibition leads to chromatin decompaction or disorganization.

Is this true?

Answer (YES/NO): YES